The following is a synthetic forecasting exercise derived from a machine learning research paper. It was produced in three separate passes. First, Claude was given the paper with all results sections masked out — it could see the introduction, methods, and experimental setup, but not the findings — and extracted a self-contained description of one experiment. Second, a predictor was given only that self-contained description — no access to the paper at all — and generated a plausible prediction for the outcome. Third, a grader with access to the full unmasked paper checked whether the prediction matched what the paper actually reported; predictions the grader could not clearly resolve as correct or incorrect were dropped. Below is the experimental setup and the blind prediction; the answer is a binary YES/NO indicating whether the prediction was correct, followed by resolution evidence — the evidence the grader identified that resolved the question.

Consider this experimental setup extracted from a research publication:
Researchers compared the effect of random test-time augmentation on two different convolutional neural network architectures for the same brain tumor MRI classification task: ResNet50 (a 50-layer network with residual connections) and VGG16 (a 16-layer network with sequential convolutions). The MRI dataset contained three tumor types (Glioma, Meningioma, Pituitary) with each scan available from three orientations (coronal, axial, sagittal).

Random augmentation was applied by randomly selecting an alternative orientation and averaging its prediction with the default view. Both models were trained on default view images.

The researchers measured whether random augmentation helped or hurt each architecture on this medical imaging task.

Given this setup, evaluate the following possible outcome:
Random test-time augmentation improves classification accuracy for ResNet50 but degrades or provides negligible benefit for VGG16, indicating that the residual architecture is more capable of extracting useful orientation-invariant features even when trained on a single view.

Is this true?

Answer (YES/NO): YES